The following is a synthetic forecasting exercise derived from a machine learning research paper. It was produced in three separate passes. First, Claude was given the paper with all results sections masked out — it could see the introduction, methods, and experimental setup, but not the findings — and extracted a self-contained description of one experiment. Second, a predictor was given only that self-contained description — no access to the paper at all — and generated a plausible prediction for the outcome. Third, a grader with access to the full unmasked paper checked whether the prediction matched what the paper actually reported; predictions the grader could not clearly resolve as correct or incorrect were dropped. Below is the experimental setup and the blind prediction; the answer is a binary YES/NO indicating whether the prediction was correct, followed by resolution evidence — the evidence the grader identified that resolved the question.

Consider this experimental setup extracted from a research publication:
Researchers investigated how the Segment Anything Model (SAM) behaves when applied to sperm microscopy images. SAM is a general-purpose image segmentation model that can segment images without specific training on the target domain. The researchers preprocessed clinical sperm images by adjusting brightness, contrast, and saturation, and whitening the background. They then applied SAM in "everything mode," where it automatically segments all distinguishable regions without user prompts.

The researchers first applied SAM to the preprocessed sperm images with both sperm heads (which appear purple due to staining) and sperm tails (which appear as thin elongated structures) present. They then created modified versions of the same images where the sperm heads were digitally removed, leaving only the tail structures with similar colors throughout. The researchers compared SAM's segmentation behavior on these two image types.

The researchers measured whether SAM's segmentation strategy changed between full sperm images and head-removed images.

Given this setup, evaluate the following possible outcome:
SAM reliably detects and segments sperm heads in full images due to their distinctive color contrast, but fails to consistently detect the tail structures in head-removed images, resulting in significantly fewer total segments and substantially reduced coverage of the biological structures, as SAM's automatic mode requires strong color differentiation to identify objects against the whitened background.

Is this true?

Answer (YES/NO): NO